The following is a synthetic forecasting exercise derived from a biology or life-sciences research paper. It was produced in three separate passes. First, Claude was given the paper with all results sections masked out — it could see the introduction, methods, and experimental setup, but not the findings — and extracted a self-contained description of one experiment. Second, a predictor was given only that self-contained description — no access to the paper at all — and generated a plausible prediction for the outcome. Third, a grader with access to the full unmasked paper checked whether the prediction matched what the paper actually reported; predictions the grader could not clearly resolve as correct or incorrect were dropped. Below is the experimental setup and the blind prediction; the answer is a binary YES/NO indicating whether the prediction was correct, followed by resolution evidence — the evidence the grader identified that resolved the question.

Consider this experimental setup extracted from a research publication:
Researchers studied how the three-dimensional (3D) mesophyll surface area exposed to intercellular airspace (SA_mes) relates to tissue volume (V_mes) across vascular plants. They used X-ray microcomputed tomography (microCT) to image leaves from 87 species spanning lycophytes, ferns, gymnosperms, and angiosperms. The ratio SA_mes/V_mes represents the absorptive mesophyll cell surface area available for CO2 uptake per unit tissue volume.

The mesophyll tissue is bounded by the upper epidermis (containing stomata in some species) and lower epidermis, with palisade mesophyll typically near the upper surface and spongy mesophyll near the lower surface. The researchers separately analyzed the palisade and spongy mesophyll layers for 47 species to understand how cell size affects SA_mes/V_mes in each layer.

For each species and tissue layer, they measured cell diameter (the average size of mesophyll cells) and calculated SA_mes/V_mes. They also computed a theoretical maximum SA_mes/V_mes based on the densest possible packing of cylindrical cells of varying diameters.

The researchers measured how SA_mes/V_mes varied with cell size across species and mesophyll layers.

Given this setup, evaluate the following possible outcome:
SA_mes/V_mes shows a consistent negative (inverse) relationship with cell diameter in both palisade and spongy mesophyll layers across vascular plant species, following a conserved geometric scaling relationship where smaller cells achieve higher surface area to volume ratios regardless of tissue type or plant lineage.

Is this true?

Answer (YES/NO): YES